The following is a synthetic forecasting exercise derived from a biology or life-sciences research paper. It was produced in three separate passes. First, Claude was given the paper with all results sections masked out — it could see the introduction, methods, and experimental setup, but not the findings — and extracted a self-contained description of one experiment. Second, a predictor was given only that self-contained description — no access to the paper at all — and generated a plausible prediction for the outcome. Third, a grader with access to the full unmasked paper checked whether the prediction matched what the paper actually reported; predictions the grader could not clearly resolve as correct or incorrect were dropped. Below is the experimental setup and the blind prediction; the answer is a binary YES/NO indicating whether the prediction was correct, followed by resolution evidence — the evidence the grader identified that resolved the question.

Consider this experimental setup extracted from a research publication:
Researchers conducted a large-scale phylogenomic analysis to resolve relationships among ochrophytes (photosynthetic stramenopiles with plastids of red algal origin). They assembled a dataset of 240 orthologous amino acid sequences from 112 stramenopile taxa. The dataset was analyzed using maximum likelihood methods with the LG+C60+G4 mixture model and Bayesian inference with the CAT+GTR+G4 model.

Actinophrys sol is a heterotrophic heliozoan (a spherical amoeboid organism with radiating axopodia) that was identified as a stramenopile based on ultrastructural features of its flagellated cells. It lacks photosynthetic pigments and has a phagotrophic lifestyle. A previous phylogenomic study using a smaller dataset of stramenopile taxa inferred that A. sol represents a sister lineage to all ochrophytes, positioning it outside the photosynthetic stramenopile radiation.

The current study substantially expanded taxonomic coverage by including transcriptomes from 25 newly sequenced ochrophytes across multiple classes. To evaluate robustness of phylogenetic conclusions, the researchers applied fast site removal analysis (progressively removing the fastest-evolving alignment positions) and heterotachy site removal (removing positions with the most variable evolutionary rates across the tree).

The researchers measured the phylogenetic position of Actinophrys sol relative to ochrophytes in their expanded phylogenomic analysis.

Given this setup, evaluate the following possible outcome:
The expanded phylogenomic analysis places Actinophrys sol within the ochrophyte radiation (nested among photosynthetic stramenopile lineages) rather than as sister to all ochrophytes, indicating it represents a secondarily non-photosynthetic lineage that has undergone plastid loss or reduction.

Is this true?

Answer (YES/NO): YES